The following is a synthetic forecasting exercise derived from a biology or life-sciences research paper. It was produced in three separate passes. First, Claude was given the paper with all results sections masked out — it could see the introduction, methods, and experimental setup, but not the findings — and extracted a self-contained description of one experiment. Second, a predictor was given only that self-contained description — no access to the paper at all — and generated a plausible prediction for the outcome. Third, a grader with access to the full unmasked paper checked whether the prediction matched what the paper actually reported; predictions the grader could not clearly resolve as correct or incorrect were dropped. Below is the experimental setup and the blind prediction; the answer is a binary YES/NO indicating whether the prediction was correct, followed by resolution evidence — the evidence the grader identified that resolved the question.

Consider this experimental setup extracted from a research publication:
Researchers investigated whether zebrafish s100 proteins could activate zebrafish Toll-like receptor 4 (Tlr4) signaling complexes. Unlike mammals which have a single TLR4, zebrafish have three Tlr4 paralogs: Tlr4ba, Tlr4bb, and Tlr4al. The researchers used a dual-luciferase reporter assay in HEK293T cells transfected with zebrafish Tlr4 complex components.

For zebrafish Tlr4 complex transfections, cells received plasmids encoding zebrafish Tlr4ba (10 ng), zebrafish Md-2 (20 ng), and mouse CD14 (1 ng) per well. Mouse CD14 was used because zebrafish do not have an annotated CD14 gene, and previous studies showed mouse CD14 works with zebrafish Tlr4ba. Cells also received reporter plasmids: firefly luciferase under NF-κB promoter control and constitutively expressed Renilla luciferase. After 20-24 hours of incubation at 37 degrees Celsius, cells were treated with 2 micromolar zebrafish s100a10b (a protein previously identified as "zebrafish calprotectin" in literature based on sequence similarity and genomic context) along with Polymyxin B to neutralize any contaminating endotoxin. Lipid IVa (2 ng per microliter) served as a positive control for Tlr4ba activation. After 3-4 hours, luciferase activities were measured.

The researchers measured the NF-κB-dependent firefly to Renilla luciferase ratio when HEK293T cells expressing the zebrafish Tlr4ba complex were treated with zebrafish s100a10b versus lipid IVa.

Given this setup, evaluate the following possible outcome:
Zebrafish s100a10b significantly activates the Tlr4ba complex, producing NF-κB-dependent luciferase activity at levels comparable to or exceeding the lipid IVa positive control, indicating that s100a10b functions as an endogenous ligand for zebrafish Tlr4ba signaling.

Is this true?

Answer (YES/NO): NO